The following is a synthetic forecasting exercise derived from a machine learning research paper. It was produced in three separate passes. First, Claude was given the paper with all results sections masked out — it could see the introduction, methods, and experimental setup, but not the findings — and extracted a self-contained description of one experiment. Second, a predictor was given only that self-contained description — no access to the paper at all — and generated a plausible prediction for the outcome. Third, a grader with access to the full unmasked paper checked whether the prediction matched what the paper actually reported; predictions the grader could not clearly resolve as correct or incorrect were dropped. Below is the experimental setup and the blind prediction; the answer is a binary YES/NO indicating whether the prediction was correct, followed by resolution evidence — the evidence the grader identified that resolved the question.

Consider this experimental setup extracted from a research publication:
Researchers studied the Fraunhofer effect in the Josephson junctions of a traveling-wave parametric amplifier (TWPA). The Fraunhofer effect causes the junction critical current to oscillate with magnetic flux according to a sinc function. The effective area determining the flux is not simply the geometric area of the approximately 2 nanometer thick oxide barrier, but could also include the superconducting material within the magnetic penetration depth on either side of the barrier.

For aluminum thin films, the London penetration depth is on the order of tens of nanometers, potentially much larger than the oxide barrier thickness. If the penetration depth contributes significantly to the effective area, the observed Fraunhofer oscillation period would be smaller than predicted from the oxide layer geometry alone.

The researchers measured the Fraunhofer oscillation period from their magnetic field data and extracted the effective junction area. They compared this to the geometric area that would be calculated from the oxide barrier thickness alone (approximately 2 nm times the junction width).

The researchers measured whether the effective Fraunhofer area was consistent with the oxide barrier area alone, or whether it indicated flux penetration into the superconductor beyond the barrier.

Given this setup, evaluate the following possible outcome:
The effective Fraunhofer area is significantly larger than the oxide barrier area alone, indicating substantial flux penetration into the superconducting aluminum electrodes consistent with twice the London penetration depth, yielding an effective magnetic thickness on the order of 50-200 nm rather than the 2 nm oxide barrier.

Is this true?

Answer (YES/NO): NO